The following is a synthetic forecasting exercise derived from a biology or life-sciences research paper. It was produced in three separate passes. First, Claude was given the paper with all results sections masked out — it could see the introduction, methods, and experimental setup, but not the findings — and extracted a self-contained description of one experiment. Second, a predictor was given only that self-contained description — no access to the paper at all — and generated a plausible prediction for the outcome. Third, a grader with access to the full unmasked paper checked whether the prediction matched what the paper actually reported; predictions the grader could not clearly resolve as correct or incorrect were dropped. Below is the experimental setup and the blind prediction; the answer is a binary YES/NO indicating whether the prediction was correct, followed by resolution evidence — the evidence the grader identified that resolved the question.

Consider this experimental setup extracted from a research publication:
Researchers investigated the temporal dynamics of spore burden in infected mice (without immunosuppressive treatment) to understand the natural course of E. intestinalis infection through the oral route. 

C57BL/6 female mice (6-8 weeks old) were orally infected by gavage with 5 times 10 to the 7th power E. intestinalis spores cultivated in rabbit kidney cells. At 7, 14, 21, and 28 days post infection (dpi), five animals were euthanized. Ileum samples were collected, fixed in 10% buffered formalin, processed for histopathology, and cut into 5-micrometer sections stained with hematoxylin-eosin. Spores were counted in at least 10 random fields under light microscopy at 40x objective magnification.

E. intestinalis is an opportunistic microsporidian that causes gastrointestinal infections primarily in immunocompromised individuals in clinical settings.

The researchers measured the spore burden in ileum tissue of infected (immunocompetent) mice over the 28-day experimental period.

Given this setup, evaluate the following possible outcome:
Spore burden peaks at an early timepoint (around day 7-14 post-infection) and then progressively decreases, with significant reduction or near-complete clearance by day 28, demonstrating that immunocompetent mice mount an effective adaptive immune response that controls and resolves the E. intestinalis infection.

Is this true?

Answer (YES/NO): YES